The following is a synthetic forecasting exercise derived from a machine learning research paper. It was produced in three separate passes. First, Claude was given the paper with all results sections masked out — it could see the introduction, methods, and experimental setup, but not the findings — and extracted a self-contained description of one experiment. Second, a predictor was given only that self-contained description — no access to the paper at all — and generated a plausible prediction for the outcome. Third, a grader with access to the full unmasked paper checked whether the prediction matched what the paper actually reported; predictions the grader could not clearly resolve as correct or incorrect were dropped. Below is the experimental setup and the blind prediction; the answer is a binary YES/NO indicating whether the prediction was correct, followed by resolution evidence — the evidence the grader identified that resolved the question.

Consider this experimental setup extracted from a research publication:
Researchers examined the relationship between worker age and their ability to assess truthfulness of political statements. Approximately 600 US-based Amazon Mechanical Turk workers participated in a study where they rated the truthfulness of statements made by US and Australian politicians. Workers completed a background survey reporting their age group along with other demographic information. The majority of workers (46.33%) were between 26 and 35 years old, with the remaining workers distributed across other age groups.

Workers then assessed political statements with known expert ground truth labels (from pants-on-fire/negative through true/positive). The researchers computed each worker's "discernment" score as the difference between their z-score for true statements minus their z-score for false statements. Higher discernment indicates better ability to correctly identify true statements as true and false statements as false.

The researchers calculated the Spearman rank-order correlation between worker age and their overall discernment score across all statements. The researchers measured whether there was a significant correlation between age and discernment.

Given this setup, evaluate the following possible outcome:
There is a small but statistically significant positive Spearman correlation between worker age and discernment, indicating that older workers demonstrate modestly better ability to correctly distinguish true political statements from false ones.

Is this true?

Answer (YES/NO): YES